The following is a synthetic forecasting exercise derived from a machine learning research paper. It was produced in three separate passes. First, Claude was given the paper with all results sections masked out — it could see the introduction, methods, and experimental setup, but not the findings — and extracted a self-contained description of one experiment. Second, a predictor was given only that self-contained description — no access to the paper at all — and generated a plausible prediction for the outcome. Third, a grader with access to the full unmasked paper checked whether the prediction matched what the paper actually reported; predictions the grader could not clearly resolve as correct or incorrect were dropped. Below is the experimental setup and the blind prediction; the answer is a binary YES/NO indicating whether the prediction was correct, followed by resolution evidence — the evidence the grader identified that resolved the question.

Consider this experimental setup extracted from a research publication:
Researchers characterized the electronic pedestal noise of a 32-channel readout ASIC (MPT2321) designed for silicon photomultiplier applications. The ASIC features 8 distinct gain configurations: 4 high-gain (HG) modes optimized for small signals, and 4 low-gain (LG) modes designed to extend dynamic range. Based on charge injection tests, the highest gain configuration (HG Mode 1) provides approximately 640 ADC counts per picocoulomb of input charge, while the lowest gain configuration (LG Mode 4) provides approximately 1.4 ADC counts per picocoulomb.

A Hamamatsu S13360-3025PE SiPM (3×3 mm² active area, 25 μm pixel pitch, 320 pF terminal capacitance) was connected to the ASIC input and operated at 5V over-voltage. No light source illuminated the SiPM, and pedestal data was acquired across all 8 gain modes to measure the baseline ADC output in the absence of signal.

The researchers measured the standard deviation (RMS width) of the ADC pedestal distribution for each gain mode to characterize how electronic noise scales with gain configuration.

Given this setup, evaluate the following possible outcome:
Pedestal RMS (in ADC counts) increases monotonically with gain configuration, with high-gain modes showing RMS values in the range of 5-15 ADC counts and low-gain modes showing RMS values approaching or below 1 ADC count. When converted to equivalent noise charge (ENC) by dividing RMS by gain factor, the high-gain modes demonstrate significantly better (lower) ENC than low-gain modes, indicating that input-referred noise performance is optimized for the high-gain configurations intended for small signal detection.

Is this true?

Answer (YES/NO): NO